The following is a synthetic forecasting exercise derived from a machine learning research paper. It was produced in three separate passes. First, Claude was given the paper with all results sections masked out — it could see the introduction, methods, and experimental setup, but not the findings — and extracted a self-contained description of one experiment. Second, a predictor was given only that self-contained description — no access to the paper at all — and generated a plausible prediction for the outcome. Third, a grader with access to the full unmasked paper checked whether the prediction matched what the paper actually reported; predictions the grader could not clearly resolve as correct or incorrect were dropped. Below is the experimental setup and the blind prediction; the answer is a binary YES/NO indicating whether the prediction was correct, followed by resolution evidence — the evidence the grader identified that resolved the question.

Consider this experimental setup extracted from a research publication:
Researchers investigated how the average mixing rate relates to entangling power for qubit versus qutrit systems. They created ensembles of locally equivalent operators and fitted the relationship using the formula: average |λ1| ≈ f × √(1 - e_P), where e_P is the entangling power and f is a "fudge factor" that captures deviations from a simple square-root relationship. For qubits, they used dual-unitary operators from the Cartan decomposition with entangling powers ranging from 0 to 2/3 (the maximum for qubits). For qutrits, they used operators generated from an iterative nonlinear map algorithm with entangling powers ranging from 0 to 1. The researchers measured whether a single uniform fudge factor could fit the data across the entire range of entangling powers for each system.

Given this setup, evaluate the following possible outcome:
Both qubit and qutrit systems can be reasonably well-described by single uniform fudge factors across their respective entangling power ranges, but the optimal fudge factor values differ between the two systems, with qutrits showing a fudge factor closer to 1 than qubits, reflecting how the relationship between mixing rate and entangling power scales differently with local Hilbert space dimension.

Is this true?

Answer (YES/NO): NO